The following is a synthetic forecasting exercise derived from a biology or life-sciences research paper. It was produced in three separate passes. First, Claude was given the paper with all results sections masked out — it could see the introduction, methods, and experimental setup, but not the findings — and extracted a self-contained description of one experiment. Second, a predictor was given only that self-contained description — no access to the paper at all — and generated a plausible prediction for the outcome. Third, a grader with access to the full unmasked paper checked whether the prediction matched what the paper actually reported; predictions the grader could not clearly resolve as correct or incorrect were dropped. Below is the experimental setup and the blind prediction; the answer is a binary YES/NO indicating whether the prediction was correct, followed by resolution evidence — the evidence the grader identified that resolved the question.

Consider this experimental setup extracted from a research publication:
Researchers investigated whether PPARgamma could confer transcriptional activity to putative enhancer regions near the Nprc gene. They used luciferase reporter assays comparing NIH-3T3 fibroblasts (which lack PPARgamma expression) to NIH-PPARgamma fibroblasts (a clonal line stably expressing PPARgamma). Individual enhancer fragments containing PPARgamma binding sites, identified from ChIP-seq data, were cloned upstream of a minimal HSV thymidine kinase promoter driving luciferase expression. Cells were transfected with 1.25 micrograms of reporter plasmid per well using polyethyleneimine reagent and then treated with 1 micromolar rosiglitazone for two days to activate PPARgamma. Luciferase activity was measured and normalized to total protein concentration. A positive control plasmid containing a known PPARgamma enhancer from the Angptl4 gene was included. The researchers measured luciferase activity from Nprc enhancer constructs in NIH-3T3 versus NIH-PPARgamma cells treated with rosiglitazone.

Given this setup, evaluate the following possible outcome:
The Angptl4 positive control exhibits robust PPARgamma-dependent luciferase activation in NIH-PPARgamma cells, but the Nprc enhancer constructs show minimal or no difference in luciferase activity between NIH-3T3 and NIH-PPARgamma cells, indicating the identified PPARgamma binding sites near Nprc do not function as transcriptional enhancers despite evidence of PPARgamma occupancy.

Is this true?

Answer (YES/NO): NO